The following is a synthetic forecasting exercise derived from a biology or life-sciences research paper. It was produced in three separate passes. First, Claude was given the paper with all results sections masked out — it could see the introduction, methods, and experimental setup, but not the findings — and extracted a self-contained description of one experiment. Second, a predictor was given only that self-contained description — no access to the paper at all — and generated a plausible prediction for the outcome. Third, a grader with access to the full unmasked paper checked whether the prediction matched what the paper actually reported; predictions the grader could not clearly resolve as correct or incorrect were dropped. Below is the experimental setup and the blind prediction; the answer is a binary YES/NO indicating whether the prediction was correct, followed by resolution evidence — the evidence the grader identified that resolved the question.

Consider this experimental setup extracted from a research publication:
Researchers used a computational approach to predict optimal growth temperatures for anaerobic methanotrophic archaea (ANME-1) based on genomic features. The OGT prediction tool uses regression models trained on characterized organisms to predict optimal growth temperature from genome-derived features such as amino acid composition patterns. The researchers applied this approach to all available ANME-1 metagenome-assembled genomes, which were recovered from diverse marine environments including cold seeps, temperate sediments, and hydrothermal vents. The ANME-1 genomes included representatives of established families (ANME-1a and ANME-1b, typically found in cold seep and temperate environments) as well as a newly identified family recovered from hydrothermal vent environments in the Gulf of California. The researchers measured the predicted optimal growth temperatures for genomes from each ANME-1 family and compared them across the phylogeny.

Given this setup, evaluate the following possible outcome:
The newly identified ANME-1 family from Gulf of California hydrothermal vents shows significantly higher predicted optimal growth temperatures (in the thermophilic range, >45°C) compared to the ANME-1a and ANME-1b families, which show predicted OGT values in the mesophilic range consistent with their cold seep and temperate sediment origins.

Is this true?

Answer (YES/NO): NO